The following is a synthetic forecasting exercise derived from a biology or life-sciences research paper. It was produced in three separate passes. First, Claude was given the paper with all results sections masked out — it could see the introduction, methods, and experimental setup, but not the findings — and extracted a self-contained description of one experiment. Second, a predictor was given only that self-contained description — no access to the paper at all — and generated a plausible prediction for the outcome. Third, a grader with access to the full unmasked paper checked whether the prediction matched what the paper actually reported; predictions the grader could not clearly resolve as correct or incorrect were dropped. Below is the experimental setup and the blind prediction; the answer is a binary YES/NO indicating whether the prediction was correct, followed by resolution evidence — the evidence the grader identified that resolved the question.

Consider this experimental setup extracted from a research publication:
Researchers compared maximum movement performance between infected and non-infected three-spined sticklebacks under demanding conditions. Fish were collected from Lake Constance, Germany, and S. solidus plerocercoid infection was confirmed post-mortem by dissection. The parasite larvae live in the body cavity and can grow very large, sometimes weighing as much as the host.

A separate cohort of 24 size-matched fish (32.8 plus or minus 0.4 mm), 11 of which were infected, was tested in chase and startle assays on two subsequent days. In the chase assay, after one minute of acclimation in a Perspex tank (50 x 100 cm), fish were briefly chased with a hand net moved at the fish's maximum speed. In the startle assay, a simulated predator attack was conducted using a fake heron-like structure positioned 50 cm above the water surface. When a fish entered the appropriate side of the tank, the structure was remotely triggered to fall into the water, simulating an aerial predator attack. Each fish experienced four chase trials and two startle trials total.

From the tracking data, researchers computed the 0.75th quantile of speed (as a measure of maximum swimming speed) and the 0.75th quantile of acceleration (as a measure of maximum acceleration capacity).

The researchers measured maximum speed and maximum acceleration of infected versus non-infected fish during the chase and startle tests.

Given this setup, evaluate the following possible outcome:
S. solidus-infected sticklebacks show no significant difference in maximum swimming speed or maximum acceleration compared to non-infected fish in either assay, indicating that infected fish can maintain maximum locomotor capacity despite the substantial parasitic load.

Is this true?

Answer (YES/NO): NO